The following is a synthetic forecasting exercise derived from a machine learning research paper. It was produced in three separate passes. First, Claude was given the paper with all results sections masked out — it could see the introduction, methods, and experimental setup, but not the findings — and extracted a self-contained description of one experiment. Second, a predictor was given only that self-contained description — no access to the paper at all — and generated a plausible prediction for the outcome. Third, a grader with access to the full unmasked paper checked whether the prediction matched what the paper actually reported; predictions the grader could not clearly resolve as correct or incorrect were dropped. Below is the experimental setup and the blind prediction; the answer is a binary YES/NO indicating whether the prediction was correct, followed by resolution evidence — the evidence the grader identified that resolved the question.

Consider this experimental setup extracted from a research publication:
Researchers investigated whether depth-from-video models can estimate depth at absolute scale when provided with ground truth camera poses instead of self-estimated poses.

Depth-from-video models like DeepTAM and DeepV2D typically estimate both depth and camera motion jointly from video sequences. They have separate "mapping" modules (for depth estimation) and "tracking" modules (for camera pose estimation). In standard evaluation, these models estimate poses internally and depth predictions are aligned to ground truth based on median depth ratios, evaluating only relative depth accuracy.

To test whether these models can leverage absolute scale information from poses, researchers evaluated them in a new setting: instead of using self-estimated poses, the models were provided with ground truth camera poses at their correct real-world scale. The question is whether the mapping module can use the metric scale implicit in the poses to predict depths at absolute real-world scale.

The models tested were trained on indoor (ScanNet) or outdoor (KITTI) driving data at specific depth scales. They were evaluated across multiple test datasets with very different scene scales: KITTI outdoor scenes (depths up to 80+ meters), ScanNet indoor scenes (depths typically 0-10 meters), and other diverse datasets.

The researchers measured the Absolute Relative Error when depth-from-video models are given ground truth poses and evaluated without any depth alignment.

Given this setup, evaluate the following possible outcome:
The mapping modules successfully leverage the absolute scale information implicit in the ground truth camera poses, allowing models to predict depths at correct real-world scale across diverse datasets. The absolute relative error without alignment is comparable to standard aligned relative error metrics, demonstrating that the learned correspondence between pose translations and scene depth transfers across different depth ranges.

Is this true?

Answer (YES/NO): NO